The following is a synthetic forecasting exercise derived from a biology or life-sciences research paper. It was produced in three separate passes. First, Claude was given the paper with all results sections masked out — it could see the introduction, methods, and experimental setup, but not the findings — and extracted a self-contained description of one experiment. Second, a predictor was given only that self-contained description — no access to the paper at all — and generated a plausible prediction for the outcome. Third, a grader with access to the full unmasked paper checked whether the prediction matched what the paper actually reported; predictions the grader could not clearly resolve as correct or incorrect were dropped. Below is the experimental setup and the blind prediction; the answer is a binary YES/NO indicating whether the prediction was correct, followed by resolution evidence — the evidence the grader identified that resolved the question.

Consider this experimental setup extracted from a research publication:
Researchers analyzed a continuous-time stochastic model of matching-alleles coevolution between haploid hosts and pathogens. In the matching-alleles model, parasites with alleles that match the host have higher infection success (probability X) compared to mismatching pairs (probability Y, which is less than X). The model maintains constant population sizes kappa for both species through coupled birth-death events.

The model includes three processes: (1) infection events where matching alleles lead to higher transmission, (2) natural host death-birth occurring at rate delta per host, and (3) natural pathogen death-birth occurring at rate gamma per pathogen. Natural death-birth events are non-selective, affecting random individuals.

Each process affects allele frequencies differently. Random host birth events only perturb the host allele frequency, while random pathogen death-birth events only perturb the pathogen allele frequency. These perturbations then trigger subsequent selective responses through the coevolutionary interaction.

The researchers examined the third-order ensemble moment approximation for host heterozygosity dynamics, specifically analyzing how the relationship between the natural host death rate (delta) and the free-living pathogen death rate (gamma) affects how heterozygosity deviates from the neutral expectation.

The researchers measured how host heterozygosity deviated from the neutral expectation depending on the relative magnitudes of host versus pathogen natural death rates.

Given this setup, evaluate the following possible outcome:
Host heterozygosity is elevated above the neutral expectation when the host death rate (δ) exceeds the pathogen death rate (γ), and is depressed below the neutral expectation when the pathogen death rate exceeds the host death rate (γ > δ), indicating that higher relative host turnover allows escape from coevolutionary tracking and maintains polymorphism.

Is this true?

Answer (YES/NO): YES